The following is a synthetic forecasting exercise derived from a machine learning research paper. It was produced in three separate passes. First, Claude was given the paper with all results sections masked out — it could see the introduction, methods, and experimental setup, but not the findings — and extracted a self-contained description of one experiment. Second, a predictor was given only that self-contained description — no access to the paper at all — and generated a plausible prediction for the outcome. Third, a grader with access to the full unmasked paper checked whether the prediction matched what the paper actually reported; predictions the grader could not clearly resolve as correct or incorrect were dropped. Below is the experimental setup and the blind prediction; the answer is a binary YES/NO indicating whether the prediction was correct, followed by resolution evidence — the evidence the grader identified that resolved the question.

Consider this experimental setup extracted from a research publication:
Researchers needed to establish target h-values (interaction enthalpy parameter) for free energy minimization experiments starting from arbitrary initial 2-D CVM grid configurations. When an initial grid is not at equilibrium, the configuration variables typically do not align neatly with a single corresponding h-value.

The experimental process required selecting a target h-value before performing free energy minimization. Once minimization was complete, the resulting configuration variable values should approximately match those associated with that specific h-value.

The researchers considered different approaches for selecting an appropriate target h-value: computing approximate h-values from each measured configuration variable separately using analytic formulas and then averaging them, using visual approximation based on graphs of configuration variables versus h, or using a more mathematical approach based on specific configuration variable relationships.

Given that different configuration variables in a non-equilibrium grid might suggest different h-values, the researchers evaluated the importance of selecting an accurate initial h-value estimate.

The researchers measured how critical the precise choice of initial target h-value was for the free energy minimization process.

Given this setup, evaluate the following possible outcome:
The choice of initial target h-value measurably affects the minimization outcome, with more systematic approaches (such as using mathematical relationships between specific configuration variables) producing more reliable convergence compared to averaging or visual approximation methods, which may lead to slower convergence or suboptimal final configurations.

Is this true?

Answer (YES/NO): NO